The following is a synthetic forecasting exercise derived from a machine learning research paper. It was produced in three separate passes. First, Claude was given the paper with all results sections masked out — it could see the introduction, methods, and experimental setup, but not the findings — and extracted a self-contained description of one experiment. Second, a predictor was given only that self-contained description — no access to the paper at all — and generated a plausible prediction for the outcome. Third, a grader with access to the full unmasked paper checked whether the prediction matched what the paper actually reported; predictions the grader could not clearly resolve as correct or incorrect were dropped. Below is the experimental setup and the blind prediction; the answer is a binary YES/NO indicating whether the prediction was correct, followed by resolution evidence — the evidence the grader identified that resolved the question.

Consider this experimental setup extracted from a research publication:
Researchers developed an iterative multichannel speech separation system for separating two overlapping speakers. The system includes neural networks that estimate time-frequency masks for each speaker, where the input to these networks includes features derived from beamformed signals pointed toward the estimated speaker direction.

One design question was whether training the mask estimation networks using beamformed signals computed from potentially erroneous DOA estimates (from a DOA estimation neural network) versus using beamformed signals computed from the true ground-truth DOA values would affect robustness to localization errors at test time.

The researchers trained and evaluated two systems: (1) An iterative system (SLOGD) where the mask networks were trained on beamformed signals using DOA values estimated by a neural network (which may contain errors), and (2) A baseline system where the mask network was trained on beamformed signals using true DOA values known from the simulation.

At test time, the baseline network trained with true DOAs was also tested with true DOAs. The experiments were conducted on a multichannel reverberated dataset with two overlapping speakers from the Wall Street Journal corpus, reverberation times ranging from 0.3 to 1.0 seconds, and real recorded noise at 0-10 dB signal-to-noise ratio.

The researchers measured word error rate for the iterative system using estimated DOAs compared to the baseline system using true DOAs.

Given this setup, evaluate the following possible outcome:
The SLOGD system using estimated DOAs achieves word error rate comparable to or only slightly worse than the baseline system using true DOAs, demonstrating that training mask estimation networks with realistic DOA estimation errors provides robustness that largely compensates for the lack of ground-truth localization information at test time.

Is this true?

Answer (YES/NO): NO